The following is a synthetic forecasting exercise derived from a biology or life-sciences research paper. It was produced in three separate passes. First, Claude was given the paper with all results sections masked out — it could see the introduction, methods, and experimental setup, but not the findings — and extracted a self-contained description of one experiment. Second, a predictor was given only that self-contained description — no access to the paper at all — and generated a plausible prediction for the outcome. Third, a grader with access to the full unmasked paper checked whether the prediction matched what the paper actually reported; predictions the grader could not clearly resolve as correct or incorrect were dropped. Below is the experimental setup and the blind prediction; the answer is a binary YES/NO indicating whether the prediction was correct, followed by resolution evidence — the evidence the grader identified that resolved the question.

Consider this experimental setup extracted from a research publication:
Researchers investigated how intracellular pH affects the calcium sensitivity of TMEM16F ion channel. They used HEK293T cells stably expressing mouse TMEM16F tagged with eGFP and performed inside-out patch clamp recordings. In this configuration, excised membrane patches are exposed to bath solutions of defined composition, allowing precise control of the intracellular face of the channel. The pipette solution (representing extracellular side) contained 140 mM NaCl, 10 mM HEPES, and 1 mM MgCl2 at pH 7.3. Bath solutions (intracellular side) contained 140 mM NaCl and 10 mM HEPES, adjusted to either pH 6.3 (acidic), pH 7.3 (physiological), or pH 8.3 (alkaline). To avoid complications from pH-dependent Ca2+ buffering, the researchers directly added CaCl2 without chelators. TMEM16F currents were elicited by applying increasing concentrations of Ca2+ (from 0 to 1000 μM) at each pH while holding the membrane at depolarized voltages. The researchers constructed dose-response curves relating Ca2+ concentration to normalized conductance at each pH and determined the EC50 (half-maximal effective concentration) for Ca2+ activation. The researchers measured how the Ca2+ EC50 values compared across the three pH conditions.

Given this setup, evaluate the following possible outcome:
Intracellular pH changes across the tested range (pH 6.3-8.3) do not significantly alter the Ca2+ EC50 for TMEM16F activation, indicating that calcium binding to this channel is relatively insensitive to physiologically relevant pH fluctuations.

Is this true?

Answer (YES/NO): NO